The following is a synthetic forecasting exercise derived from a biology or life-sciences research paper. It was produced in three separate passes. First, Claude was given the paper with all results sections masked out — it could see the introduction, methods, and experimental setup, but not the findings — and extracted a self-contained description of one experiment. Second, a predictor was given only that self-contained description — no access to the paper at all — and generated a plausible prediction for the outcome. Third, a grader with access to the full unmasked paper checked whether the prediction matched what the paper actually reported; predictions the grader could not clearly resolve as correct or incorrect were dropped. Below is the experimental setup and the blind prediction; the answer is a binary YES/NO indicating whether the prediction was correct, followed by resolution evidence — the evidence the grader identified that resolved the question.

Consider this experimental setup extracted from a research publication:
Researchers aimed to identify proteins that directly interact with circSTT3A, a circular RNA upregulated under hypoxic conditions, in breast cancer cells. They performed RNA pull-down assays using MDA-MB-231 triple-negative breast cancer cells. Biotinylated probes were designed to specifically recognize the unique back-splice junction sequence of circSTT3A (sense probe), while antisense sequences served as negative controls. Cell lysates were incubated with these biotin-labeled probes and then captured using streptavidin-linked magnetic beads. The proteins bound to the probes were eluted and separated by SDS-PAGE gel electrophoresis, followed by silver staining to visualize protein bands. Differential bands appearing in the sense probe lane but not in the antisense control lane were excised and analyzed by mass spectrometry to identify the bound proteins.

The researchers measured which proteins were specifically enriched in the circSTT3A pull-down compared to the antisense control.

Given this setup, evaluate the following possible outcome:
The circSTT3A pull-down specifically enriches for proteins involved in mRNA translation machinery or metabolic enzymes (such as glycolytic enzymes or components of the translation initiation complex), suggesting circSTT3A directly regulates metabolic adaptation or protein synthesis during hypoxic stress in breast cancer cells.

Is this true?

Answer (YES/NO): NO